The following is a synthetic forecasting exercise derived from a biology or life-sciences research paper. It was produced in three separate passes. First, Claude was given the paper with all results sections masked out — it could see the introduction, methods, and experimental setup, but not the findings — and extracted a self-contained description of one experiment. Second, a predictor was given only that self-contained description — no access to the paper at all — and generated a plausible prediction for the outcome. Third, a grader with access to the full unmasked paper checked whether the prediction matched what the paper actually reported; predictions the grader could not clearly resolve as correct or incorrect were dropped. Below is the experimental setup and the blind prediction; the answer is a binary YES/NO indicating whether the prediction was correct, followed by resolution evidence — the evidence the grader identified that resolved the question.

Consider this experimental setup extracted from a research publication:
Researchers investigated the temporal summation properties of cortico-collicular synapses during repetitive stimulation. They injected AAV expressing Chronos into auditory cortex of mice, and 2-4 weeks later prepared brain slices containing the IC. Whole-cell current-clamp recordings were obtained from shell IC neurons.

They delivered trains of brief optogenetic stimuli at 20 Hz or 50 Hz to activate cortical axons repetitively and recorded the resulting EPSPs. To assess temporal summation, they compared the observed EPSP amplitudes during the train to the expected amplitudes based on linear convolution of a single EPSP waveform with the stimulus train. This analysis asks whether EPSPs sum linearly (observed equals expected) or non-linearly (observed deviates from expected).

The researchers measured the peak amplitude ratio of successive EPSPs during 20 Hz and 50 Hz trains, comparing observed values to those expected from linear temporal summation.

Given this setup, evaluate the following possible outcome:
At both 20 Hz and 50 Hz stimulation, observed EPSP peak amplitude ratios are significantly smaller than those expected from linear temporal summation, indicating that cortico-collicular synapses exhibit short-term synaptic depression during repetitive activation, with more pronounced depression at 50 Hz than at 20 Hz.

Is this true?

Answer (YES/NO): YES